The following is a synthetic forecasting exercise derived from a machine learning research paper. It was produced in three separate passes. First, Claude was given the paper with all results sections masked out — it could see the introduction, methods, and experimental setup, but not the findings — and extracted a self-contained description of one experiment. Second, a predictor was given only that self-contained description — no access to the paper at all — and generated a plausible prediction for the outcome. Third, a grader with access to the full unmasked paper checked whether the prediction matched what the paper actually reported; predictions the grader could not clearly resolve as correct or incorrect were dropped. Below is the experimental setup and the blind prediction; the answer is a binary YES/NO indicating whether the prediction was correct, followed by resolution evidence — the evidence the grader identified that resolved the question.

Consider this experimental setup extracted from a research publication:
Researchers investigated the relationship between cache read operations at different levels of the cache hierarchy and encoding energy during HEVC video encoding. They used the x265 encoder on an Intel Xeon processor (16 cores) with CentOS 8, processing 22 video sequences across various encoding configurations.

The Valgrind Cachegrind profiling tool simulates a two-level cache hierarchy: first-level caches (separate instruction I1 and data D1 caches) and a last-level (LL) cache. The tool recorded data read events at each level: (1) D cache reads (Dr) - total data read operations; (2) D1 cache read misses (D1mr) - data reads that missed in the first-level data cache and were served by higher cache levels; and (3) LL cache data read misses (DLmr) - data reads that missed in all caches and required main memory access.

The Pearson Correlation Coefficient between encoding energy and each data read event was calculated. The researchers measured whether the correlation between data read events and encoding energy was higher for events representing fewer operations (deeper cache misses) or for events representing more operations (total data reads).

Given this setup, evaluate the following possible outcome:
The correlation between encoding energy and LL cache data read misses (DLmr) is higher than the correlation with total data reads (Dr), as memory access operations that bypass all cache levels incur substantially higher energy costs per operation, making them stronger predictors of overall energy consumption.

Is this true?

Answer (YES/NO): NO